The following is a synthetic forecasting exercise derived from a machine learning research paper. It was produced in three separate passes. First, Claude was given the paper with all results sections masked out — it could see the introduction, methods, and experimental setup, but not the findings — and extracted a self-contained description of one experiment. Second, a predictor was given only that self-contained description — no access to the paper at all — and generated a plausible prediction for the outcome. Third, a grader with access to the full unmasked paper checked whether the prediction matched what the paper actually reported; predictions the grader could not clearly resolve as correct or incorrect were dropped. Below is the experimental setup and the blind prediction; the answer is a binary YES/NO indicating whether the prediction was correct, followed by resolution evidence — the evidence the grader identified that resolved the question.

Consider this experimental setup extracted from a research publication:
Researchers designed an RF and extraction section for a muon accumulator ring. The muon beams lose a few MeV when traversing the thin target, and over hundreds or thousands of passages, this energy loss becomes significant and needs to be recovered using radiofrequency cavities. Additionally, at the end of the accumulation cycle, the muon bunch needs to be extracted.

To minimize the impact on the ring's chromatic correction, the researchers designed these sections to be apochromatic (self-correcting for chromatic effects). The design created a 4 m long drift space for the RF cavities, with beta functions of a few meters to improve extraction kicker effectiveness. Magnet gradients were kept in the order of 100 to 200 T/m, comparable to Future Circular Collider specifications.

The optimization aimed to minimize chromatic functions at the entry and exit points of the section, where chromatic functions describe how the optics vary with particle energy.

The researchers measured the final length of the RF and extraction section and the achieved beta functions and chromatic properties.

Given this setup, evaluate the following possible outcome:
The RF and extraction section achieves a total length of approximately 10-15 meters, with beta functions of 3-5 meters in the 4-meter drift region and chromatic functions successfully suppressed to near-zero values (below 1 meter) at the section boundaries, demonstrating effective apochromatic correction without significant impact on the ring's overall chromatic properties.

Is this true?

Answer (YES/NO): NO